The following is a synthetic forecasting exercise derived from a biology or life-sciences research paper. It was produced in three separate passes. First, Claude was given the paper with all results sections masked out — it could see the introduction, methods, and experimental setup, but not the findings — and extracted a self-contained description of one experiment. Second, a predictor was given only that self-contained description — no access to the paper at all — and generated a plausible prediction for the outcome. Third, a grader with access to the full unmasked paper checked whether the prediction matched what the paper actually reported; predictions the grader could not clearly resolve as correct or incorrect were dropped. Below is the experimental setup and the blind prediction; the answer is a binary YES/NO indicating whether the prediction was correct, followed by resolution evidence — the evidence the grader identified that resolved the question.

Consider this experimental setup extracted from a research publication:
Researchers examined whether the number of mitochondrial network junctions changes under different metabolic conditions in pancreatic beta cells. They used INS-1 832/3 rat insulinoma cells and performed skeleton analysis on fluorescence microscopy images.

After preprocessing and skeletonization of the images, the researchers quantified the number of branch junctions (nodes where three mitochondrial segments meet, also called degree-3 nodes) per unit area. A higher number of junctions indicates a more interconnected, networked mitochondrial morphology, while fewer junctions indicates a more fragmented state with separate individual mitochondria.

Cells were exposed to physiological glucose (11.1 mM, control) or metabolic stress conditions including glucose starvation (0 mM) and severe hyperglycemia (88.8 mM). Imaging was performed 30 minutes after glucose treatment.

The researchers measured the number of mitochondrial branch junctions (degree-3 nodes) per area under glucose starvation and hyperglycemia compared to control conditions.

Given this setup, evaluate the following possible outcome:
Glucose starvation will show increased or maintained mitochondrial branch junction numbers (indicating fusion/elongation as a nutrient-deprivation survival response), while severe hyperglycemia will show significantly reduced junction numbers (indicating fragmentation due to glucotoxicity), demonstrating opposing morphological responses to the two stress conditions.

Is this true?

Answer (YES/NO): NO